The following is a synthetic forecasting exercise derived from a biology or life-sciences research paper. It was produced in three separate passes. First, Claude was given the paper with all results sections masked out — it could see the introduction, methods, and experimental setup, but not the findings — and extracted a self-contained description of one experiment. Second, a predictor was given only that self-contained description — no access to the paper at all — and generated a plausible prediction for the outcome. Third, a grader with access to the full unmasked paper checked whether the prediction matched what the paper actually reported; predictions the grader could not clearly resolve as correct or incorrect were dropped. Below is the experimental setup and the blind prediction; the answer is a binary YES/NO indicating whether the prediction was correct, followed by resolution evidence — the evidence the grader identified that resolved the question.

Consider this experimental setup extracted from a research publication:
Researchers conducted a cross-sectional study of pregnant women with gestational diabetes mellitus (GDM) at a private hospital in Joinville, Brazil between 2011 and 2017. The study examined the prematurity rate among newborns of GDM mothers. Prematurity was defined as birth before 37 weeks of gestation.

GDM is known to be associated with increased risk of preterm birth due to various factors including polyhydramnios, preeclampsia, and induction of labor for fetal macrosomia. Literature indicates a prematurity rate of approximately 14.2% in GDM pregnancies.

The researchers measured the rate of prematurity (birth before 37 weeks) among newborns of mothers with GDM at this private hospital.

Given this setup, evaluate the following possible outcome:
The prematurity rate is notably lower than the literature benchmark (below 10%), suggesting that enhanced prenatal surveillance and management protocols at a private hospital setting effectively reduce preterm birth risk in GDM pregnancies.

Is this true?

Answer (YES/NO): NO